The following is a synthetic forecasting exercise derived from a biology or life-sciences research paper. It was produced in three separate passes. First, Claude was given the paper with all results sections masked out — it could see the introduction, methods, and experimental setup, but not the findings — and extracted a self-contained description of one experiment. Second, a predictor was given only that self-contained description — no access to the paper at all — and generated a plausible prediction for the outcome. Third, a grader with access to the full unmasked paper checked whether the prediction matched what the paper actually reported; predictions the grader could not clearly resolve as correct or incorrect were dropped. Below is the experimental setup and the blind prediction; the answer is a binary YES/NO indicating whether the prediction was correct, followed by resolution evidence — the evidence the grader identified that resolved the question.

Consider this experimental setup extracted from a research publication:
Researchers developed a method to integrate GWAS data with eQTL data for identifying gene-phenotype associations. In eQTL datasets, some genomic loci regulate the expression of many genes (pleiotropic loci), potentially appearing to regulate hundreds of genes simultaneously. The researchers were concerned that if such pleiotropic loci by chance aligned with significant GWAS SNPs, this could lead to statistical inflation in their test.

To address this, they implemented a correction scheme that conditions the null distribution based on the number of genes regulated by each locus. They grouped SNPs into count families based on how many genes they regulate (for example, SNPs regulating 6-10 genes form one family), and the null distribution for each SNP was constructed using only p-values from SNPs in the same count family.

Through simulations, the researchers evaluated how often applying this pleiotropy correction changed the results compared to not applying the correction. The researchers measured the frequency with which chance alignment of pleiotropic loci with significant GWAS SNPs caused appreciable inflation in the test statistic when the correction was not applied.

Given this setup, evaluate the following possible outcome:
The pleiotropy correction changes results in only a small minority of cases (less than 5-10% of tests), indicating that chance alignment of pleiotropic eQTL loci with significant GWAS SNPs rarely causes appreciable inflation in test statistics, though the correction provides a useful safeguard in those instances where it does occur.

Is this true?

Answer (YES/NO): YES